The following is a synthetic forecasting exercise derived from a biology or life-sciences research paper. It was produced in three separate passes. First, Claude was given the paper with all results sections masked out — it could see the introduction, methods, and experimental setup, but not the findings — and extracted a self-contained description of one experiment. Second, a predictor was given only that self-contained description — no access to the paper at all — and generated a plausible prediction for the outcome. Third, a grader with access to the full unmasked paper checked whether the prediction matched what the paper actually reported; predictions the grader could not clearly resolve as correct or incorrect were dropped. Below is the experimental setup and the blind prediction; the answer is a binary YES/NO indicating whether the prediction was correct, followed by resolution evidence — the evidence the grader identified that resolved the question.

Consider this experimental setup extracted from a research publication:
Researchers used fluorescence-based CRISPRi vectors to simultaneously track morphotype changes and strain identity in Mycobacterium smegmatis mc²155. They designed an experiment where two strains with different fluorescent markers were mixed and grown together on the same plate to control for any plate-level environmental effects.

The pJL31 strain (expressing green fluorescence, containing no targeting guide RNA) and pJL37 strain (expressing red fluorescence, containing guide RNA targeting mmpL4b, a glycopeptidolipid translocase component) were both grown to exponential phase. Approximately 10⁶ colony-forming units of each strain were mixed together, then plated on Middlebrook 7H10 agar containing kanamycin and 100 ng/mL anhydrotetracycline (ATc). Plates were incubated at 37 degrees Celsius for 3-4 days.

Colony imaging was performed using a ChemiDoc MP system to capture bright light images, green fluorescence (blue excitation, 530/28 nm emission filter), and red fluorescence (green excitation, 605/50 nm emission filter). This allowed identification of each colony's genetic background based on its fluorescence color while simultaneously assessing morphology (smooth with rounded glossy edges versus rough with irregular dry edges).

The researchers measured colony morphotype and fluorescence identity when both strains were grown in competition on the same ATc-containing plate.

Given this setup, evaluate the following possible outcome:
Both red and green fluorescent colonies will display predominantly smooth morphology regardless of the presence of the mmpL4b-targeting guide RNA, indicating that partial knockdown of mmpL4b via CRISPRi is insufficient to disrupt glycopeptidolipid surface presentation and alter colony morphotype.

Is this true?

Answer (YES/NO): NO